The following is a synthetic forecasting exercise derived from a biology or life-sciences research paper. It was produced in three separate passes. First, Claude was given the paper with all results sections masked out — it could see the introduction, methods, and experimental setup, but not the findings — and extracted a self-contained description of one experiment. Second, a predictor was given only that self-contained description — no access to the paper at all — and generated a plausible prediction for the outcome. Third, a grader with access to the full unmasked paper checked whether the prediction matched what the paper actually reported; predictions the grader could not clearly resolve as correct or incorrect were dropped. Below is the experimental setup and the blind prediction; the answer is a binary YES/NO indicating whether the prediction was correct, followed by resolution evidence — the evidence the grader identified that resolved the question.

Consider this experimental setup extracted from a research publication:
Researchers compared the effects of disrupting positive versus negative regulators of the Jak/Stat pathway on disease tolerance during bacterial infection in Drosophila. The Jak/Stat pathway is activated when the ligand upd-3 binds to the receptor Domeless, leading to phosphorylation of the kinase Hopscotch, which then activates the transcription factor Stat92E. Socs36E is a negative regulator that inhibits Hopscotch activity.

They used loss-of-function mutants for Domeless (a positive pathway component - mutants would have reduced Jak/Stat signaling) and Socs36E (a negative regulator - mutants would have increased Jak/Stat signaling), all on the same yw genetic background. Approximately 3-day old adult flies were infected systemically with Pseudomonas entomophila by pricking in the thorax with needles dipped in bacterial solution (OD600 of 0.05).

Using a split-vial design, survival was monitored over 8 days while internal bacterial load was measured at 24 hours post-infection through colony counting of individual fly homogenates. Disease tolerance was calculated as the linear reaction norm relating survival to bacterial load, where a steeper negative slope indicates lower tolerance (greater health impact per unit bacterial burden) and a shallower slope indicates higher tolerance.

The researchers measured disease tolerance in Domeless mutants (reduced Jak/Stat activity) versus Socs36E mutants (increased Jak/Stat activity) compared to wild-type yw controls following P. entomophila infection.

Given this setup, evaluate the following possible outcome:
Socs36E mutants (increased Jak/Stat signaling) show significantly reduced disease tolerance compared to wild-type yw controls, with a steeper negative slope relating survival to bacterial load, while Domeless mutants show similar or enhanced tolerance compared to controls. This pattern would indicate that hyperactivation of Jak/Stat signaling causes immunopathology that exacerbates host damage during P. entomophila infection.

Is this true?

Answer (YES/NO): NO